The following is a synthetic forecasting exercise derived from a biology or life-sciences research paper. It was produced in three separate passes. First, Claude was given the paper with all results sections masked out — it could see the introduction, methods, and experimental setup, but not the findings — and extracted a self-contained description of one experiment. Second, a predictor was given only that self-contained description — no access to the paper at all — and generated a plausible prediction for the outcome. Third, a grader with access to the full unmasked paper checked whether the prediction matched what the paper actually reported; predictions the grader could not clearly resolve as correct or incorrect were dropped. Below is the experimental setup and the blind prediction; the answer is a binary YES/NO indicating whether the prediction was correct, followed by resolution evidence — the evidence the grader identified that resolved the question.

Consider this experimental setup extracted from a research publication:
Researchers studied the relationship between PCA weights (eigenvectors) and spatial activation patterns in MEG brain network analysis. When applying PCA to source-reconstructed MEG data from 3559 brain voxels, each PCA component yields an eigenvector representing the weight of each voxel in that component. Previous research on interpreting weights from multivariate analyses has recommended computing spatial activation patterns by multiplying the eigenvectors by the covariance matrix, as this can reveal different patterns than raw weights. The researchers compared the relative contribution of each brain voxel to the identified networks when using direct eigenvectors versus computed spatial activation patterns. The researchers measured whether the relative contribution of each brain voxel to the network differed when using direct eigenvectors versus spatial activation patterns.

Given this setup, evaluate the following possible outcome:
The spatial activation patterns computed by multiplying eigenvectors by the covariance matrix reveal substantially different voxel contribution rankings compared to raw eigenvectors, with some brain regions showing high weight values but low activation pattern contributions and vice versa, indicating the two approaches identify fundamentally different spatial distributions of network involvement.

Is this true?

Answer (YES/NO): NO